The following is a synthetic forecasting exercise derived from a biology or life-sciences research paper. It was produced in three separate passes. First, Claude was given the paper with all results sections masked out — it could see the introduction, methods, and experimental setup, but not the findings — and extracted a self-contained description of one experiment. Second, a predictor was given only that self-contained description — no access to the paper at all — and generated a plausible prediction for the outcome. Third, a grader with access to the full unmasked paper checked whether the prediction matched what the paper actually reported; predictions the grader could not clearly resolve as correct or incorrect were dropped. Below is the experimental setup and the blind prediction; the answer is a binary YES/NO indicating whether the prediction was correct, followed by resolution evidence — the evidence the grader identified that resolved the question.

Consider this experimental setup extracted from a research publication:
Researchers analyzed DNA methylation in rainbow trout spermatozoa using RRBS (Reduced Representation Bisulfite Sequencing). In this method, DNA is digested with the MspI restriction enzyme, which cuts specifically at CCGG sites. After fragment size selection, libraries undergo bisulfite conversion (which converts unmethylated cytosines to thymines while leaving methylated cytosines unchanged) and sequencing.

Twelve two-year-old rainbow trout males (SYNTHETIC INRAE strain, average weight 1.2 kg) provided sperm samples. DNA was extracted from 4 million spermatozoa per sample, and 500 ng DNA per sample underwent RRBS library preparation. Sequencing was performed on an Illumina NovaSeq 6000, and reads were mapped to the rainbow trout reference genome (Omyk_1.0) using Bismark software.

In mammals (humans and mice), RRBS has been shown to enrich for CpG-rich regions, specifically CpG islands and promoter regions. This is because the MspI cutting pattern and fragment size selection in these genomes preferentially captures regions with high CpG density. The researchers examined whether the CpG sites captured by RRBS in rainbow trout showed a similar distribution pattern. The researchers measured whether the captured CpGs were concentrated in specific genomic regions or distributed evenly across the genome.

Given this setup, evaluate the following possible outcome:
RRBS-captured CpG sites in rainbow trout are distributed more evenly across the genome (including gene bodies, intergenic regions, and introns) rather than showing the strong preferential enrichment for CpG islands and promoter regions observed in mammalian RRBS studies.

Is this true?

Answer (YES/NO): YES